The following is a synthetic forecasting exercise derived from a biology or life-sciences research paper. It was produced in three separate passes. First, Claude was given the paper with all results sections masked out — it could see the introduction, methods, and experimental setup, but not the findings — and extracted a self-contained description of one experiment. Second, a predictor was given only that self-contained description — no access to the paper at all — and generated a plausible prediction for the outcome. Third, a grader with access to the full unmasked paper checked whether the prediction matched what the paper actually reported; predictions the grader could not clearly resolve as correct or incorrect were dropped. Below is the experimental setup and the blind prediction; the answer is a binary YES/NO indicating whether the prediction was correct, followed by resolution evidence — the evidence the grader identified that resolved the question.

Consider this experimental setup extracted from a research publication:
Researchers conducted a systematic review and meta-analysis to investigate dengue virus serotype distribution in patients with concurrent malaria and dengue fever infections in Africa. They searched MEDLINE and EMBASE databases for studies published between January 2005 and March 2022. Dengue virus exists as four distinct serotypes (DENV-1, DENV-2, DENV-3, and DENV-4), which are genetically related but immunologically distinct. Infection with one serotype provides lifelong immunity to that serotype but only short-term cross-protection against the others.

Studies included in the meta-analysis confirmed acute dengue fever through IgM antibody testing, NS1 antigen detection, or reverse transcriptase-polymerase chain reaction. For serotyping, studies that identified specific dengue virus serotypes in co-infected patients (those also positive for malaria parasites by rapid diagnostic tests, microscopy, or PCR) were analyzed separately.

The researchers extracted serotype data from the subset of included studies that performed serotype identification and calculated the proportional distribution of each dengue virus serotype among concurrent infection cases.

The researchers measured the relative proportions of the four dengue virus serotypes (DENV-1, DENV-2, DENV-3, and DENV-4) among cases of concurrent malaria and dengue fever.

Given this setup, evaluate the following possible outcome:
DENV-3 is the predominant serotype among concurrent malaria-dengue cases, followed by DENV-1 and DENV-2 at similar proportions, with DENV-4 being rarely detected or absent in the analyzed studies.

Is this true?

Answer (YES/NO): NO